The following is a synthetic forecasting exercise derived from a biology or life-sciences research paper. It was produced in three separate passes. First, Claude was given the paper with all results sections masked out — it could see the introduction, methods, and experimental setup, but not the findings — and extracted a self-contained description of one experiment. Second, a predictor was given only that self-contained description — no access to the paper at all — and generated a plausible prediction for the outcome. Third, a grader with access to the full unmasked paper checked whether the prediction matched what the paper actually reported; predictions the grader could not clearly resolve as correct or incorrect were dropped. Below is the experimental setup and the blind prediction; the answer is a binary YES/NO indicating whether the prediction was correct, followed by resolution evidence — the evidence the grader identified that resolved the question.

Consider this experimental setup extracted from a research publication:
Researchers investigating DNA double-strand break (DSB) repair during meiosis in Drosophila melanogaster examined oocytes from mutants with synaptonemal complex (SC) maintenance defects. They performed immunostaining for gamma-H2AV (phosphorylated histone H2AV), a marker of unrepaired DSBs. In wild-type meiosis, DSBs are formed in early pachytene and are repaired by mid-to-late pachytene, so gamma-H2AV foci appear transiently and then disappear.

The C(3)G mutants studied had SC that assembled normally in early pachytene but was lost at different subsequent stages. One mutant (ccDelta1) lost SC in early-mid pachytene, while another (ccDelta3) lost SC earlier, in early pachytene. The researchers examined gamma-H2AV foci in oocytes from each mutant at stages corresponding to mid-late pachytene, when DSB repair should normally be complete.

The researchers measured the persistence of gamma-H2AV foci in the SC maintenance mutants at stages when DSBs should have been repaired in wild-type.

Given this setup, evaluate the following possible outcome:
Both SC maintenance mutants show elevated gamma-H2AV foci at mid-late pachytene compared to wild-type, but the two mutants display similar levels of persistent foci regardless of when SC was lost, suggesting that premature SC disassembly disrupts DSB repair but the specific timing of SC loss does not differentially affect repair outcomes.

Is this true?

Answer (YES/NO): NO